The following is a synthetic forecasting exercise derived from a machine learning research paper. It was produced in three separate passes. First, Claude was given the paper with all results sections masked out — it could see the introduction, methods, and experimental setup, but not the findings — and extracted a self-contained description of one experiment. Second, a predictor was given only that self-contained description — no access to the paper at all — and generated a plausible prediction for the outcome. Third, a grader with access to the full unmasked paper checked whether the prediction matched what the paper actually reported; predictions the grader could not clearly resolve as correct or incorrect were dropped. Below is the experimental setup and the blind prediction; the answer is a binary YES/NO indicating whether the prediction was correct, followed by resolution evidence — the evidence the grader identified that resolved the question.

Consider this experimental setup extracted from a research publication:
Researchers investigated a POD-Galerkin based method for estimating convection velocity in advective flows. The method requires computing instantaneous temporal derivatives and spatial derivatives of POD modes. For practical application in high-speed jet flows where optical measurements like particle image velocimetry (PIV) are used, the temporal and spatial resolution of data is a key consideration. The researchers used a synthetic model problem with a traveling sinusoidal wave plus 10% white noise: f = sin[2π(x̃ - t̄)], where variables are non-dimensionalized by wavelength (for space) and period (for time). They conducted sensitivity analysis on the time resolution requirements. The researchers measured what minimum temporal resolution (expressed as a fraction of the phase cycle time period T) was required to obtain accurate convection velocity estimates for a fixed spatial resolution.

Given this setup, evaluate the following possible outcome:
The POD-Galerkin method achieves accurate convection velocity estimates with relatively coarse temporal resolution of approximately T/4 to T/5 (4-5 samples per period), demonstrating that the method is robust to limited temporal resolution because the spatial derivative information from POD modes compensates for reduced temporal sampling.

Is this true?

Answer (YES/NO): NO